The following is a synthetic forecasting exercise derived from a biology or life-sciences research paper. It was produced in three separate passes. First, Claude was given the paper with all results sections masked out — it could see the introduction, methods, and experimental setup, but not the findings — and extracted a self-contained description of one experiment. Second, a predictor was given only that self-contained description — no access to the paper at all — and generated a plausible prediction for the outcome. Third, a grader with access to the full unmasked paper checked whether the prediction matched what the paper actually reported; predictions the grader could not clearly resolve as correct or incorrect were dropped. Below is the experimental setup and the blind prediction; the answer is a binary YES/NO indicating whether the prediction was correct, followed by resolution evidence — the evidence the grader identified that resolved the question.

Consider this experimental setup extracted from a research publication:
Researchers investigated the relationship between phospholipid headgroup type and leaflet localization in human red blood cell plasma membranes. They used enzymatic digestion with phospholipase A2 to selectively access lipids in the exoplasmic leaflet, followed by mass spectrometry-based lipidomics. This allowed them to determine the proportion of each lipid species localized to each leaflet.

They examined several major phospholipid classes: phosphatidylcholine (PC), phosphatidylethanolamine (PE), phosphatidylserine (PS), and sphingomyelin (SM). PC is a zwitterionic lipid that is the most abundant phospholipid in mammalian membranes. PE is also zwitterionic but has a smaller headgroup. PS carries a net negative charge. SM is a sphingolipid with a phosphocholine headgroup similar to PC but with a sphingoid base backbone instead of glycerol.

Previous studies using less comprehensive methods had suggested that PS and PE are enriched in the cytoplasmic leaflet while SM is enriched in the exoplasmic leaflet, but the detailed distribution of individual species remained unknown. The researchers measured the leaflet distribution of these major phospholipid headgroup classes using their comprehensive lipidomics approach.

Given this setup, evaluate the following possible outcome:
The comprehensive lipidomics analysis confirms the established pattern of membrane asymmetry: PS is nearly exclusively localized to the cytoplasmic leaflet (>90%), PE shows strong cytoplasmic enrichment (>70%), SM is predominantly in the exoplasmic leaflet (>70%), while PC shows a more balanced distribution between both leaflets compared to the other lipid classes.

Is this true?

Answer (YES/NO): YES